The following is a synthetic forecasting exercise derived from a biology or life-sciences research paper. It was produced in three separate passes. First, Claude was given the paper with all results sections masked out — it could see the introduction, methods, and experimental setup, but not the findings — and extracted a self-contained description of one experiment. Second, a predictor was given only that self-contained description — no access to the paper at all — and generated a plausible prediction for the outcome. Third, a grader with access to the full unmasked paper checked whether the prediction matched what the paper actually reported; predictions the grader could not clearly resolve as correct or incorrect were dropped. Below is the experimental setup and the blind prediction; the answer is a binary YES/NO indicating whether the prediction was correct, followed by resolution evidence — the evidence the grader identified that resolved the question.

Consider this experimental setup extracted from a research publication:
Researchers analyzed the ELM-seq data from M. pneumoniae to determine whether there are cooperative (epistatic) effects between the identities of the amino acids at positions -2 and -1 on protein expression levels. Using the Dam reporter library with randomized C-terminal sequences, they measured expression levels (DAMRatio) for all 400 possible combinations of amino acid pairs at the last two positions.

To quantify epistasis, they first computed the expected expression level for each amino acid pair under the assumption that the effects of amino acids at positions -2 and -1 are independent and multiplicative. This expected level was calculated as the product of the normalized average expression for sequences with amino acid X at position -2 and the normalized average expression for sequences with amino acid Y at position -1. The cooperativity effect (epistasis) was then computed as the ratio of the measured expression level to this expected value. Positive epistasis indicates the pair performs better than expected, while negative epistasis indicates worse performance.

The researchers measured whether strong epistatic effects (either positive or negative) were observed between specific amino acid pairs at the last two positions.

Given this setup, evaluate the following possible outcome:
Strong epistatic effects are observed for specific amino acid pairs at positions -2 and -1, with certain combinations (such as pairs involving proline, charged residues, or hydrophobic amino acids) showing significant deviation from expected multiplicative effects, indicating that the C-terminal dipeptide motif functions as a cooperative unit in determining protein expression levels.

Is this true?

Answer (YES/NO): NO